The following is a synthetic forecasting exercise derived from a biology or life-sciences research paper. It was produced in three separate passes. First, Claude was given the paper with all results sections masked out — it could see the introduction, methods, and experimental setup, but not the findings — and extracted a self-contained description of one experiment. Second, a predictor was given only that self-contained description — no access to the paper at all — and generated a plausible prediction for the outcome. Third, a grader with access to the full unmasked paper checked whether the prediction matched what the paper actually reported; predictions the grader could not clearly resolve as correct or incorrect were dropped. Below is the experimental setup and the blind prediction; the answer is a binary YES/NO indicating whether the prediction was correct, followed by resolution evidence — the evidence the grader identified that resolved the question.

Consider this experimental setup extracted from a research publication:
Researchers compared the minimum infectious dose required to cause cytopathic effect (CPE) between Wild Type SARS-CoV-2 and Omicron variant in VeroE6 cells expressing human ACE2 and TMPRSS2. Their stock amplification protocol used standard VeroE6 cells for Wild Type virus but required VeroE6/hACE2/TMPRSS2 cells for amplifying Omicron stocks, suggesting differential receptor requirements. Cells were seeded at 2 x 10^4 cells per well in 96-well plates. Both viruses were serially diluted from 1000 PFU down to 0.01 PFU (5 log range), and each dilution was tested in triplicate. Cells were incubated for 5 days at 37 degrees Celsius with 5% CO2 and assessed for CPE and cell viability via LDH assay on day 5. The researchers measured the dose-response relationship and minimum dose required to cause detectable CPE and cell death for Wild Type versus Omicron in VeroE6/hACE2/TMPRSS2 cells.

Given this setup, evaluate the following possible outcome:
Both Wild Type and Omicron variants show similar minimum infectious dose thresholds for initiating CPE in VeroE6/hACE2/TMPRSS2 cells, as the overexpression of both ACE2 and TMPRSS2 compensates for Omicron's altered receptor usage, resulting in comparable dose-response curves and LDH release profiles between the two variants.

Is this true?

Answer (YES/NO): NO